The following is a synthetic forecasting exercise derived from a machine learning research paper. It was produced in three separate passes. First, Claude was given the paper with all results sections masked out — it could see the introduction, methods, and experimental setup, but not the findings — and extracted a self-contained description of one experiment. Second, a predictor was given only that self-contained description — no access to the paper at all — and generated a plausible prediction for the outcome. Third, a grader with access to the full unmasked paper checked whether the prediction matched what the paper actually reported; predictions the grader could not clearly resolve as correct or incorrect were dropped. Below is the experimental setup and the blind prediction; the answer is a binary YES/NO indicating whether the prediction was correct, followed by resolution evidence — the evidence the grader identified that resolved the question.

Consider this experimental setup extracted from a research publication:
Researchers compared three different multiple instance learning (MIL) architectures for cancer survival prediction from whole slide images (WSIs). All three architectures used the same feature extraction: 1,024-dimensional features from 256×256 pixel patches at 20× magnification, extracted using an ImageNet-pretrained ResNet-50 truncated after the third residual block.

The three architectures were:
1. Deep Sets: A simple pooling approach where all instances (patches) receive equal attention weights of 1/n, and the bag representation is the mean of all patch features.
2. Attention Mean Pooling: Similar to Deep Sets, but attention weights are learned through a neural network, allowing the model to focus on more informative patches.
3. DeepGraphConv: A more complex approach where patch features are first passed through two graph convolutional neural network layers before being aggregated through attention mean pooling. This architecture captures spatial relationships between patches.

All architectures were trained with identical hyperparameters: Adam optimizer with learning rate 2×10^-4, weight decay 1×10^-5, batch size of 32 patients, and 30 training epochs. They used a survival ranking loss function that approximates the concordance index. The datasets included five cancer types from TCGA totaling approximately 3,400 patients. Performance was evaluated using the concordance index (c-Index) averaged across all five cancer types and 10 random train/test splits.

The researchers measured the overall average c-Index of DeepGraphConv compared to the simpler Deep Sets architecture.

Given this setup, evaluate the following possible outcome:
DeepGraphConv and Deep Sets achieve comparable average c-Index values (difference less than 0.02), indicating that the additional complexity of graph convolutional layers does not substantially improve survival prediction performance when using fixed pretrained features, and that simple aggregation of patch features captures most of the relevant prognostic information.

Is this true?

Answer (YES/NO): YES